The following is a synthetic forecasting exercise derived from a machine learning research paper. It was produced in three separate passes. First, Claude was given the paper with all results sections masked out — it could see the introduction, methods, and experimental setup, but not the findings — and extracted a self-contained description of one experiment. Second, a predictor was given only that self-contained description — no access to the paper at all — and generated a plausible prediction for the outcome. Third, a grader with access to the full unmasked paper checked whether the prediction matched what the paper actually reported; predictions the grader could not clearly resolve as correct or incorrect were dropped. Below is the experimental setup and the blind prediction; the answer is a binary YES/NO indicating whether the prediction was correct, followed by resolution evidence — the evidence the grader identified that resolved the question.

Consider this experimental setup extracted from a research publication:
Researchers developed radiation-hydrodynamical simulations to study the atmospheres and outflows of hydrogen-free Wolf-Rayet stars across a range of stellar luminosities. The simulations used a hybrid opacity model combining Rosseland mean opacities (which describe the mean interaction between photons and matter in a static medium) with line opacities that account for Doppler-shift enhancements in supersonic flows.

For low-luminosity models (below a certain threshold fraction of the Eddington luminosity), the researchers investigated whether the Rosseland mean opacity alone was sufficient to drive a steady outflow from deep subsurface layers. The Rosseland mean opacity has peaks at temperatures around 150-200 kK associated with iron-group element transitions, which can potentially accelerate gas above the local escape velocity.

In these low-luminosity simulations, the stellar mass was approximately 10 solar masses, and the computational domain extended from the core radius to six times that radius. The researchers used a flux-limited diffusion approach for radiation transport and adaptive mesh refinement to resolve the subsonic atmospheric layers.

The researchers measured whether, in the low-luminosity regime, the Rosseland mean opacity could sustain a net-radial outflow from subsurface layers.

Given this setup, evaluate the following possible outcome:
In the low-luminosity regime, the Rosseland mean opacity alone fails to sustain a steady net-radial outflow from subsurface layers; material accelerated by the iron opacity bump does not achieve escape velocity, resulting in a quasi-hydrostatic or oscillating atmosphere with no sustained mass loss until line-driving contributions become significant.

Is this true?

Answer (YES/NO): YES